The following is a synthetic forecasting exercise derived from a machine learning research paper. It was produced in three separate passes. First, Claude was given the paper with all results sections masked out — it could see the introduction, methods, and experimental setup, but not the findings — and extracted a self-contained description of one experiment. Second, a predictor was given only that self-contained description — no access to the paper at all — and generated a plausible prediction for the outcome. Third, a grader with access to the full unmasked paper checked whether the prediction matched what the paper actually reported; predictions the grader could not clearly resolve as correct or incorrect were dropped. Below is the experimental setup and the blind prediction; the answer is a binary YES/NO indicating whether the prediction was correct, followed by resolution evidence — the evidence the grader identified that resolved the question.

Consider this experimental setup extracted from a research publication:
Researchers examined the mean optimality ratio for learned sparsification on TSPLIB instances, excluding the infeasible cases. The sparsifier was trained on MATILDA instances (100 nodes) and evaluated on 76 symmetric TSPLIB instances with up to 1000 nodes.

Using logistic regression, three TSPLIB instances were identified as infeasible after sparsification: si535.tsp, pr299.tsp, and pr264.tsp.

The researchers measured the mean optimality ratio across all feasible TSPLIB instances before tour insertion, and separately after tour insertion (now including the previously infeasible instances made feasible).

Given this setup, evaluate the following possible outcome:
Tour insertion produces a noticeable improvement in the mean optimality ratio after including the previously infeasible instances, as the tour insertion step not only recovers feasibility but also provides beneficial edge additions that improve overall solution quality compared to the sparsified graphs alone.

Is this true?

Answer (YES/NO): NO